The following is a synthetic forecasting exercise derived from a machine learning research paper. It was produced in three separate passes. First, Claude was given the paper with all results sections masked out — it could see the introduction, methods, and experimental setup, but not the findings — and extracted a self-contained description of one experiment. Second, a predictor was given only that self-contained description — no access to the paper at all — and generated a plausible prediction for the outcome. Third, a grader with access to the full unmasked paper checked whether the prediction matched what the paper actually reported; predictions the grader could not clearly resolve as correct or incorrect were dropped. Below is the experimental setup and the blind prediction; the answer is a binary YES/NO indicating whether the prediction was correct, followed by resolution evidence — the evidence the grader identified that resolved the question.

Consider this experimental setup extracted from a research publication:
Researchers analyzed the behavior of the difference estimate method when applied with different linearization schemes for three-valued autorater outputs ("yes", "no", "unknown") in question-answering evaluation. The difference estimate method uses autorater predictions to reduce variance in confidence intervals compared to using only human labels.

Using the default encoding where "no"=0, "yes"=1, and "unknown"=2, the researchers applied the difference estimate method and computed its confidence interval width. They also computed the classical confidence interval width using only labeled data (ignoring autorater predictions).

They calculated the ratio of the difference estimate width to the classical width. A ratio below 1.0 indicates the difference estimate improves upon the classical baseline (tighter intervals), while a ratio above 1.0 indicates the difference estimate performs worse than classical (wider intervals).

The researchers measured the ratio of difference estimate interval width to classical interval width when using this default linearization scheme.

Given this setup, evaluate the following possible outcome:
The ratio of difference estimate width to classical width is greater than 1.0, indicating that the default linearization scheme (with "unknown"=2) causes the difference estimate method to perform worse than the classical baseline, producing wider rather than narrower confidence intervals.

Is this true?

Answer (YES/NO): YES